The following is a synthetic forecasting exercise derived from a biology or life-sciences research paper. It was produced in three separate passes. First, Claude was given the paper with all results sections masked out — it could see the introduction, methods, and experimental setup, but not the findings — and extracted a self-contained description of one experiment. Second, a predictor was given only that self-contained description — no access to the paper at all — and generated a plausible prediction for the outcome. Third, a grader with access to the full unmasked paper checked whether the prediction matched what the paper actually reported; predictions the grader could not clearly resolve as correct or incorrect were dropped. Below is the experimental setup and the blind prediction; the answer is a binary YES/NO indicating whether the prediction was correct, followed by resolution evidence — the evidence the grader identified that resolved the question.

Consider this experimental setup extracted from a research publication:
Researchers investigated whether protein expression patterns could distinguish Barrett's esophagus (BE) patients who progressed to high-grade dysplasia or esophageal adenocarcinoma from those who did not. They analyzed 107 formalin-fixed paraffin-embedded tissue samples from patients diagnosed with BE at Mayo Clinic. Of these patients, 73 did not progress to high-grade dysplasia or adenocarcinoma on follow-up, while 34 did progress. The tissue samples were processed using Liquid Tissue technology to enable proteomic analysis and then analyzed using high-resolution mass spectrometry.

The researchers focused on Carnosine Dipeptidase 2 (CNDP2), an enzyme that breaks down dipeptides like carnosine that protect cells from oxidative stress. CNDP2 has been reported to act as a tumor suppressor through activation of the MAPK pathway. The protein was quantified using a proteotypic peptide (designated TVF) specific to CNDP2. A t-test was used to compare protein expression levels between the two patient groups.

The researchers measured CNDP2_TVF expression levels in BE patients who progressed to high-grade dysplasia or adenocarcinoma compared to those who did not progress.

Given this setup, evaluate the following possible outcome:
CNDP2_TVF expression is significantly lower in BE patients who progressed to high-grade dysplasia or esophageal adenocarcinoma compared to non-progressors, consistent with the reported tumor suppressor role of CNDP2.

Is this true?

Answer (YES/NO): YES